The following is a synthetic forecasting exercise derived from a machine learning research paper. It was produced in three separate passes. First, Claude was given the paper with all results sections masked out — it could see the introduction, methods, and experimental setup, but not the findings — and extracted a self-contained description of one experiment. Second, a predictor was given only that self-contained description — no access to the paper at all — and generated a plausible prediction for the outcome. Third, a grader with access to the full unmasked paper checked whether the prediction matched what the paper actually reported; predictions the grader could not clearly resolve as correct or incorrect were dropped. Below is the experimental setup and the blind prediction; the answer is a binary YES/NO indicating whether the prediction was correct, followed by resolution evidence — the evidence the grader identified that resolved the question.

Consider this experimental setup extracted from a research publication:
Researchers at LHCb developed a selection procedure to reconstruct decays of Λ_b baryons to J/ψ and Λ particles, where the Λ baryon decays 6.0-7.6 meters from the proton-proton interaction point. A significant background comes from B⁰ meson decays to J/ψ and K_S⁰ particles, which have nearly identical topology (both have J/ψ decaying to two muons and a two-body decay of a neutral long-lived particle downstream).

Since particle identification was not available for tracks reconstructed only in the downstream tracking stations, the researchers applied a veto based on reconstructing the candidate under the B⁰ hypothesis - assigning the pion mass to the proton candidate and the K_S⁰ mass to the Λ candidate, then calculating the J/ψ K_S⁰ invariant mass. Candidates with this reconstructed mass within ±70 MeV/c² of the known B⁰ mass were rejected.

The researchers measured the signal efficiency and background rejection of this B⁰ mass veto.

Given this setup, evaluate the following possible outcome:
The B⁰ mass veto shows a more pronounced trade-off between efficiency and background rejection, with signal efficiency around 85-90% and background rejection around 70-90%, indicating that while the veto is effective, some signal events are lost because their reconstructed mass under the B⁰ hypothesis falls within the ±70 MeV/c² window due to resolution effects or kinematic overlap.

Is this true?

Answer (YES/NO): NO